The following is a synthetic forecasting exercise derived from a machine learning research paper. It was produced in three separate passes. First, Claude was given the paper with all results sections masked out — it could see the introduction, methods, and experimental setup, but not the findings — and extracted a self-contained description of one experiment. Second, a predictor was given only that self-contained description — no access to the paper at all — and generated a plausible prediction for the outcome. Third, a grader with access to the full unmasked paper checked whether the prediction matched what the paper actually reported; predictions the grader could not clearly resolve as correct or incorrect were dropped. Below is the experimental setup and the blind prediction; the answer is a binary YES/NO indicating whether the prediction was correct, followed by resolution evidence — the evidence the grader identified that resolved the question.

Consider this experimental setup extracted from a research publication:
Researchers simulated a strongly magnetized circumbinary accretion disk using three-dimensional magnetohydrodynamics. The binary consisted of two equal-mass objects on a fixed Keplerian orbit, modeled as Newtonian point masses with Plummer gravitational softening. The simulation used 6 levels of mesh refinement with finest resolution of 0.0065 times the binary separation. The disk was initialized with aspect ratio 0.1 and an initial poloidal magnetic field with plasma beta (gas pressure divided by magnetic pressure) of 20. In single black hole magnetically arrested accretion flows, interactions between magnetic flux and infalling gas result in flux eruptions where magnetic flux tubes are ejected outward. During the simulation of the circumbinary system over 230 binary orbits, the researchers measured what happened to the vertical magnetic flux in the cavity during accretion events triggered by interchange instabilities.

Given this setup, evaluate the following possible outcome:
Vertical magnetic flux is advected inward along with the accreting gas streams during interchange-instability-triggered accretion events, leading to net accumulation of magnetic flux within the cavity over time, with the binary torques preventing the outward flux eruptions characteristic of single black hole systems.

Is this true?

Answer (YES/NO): NO